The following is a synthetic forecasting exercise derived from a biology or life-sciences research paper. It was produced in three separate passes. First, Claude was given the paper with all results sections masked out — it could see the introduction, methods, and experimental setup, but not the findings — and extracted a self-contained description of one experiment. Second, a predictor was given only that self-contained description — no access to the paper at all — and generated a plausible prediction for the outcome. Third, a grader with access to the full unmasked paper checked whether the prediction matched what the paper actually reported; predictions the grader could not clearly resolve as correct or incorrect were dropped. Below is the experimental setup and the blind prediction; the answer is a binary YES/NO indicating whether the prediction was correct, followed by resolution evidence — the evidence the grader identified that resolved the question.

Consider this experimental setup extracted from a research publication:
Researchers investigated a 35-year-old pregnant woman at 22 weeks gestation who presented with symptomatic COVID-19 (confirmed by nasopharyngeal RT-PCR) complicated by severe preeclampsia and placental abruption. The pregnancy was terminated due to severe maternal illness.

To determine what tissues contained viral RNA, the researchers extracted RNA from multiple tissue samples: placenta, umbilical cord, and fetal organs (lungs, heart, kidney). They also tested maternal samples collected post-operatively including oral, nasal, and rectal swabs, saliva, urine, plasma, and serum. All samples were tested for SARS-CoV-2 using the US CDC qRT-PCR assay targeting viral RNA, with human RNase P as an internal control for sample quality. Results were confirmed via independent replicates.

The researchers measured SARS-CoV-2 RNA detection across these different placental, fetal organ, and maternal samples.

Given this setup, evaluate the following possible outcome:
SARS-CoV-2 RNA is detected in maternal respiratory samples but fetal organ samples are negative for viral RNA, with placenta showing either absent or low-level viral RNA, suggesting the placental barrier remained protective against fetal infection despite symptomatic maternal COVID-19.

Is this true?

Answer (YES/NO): NO